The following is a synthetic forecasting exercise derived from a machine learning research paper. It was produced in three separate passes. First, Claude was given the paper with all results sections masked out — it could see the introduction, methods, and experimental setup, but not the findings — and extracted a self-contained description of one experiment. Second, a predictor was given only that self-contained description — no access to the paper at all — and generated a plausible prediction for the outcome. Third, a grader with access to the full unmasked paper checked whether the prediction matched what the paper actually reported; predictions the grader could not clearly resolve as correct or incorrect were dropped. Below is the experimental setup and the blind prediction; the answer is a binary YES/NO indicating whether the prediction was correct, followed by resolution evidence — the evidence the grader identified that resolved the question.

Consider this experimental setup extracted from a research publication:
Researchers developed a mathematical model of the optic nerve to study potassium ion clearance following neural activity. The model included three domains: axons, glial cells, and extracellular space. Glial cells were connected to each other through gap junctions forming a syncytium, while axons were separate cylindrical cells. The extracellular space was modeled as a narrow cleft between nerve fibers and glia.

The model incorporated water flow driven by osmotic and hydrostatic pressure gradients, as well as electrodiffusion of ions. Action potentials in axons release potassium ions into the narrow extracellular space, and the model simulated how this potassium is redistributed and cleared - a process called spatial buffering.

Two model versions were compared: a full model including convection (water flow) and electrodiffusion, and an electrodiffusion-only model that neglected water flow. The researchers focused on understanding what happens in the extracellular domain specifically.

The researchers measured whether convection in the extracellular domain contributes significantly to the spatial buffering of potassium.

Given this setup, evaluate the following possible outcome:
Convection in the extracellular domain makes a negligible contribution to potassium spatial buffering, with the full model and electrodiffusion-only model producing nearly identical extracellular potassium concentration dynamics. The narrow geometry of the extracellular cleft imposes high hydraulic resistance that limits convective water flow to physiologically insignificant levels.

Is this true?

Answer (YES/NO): YES